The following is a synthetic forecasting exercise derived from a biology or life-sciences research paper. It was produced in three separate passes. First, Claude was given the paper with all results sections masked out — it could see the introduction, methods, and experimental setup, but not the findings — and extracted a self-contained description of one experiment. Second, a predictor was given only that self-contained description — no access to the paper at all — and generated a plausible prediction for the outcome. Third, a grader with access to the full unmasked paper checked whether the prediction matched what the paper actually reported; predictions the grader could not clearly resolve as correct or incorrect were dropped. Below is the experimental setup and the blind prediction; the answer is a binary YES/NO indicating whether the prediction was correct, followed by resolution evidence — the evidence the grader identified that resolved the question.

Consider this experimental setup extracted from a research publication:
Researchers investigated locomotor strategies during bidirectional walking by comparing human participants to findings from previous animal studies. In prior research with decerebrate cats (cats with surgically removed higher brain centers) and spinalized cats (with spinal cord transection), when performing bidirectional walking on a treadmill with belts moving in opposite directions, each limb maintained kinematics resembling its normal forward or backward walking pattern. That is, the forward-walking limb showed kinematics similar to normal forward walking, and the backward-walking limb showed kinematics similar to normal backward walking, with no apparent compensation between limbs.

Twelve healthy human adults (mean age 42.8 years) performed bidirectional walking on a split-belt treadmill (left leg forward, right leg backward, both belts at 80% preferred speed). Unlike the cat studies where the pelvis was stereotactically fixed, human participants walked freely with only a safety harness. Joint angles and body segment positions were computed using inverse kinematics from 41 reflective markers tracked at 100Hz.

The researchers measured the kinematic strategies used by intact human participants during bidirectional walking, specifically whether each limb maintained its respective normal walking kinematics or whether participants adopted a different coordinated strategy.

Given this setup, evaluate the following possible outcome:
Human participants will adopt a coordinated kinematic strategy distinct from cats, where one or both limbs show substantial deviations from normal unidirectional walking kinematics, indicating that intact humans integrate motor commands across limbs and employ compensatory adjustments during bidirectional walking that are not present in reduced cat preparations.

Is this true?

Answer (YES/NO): YES